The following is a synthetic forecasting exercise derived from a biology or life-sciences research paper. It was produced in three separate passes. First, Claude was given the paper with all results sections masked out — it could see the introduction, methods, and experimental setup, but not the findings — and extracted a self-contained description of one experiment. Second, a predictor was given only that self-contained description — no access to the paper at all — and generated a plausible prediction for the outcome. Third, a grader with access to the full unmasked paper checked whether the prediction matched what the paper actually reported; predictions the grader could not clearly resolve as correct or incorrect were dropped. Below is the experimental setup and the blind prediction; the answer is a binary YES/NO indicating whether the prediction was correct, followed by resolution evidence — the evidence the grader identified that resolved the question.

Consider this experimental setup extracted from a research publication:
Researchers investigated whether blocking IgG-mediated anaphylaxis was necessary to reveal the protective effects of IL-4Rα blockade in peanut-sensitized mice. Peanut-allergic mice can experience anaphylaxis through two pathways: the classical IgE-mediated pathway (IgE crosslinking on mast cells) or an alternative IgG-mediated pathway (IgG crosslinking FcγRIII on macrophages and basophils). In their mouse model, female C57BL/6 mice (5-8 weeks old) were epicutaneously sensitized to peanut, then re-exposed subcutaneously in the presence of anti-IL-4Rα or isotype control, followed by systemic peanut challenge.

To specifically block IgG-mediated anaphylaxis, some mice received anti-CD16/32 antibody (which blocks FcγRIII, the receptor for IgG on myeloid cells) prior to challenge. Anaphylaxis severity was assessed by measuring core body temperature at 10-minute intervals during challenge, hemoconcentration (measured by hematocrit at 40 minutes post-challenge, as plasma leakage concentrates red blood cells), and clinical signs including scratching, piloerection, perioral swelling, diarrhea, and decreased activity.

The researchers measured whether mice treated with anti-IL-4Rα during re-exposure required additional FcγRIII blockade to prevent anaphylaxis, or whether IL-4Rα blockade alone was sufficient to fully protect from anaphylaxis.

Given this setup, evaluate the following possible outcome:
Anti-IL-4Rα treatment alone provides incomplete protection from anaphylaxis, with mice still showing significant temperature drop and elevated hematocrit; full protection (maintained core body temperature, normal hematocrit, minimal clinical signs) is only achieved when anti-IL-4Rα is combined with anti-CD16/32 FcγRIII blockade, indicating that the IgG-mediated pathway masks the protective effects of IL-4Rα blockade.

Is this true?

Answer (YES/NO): YES